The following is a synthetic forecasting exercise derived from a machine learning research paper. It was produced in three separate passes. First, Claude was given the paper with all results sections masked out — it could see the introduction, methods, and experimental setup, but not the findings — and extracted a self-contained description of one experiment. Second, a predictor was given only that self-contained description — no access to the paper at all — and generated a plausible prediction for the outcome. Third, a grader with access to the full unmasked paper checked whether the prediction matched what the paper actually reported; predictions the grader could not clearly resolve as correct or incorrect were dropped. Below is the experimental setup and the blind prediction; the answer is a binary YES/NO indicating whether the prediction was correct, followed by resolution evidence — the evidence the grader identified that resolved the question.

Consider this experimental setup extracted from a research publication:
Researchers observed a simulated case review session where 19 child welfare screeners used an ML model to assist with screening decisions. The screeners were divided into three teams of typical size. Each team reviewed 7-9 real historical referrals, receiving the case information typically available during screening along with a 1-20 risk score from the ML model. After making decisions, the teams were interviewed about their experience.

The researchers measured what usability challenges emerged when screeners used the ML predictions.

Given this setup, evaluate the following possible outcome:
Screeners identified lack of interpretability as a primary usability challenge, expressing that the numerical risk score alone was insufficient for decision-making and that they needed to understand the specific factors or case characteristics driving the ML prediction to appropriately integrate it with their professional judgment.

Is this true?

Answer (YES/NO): YES